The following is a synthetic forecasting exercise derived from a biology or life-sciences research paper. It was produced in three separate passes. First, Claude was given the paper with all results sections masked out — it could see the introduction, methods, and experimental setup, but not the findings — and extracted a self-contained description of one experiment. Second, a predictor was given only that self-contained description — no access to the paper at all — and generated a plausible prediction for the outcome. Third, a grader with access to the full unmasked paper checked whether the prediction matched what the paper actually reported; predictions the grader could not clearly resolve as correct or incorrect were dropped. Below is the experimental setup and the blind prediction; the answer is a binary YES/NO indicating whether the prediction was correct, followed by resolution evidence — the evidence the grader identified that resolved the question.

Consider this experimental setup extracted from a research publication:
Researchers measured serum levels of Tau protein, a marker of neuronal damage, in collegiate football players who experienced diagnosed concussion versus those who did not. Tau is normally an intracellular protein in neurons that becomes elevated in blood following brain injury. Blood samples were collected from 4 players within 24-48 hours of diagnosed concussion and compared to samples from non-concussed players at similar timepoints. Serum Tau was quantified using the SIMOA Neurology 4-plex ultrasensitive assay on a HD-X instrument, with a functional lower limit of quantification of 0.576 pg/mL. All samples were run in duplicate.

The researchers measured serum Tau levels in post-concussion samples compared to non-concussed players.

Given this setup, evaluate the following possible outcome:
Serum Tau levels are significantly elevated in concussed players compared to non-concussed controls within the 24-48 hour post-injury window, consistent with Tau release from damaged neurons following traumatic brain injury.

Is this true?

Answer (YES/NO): NO